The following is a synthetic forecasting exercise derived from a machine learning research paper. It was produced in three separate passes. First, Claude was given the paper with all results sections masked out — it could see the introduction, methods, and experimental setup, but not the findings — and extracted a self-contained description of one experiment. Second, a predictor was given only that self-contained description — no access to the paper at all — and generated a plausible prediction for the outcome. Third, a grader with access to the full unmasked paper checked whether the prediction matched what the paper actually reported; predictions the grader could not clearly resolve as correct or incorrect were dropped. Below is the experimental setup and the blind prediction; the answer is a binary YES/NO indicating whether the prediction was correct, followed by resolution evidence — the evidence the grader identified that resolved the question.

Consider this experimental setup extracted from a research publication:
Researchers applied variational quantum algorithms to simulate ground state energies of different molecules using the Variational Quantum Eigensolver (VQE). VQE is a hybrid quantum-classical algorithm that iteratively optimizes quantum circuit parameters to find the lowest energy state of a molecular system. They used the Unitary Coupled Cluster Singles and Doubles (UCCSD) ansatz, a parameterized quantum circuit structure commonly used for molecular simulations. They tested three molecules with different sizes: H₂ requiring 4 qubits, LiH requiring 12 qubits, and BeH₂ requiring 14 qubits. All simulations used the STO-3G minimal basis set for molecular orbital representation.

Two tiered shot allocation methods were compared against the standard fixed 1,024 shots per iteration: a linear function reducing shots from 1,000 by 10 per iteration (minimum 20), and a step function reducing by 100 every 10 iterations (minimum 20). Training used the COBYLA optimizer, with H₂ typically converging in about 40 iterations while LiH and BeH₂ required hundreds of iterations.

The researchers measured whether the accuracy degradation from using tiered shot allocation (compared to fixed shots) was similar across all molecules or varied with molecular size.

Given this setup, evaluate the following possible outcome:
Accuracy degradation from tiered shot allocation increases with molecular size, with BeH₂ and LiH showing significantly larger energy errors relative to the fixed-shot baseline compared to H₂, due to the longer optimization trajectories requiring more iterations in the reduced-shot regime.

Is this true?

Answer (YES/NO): YES